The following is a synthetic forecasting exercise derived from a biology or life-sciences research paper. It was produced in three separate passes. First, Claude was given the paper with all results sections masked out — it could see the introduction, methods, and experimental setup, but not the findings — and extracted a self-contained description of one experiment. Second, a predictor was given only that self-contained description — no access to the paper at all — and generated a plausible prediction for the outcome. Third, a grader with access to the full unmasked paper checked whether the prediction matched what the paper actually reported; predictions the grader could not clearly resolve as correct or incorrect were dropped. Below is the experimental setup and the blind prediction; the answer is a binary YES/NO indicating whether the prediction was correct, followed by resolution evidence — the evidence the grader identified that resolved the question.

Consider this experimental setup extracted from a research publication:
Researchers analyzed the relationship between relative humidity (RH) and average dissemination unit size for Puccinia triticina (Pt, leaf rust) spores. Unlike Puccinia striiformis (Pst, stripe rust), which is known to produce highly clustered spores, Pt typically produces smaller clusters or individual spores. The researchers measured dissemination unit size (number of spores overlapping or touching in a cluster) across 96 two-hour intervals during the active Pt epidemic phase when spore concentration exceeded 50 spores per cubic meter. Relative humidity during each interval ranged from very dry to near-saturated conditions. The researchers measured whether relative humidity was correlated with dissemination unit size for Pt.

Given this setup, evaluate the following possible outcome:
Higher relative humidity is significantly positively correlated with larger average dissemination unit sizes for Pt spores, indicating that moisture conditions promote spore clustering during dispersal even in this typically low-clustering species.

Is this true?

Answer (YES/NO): NO